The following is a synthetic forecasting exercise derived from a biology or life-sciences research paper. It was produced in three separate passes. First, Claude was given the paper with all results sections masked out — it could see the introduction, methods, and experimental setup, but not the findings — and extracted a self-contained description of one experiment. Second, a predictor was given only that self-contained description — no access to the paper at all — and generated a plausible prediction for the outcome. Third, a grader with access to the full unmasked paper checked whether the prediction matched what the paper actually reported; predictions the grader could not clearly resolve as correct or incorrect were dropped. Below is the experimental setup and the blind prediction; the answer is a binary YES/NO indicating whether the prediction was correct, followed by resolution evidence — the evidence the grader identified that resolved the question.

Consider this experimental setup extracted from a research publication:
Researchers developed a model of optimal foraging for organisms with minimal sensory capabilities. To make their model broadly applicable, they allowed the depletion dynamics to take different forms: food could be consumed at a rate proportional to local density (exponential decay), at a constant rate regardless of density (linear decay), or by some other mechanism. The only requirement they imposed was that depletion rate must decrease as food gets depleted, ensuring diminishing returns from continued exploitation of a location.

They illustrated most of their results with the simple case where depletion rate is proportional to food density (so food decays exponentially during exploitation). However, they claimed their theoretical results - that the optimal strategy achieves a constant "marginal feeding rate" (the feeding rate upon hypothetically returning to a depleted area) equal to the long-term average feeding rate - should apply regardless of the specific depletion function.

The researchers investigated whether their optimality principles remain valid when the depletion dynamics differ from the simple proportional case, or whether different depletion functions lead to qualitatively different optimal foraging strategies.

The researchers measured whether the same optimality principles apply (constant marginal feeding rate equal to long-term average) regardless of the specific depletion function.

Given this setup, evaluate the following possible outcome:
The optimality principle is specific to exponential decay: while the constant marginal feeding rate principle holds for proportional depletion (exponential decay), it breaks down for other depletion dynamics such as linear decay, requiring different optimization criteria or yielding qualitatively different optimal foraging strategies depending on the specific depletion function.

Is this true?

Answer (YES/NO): NO